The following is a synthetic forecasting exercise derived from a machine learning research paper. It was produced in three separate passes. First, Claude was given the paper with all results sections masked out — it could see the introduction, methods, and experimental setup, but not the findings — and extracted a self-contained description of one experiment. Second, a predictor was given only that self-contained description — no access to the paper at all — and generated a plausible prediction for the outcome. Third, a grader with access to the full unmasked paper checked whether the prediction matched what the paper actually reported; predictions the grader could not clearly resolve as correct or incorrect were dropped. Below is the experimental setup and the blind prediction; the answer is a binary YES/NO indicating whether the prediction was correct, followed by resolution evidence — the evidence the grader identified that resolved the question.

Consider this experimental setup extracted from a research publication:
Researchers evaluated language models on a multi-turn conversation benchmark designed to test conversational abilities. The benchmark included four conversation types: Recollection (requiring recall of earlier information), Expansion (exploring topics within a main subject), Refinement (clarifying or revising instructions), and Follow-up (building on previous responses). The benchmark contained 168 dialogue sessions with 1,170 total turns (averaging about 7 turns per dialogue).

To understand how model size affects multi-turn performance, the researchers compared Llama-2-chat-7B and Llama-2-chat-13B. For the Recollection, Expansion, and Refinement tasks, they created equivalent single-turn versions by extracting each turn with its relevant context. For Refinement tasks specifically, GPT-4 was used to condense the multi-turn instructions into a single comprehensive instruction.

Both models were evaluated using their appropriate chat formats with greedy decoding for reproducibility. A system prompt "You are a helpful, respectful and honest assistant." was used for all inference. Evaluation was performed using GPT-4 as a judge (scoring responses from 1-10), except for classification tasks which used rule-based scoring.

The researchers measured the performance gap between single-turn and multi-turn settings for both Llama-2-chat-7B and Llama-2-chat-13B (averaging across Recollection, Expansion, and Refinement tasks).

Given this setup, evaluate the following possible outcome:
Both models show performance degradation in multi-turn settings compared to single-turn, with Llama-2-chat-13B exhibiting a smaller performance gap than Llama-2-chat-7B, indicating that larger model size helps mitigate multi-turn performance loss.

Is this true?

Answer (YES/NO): NO